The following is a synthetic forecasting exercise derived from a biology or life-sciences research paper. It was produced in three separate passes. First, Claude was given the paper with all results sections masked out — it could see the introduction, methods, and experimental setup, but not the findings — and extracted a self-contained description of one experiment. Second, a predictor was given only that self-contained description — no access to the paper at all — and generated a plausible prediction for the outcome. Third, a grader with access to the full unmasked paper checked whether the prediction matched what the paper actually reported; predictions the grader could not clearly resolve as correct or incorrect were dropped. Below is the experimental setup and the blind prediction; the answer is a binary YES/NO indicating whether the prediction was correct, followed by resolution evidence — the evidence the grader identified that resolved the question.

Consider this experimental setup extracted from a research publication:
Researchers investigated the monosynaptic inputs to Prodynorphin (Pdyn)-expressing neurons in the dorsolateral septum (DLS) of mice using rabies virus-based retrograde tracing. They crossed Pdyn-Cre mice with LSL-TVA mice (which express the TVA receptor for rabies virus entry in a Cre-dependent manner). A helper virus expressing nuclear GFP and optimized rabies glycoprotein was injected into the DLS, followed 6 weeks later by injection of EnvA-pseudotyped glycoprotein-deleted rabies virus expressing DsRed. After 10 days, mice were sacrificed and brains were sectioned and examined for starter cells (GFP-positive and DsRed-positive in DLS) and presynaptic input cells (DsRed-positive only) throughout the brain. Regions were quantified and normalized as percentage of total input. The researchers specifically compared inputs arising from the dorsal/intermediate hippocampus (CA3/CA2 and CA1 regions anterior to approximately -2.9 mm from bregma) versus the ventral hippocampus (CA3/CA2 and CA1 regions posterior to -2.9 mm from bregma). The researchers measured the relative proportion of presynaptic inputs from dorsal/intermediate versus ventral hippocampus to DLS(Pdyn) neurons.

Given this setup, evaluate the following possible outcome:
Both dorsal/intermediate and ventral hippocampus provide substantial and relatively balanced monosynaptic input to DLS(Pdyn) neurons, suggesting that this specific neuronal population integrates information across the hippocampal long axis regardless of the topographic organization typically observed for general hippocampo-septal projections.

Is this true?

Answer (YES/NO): NO